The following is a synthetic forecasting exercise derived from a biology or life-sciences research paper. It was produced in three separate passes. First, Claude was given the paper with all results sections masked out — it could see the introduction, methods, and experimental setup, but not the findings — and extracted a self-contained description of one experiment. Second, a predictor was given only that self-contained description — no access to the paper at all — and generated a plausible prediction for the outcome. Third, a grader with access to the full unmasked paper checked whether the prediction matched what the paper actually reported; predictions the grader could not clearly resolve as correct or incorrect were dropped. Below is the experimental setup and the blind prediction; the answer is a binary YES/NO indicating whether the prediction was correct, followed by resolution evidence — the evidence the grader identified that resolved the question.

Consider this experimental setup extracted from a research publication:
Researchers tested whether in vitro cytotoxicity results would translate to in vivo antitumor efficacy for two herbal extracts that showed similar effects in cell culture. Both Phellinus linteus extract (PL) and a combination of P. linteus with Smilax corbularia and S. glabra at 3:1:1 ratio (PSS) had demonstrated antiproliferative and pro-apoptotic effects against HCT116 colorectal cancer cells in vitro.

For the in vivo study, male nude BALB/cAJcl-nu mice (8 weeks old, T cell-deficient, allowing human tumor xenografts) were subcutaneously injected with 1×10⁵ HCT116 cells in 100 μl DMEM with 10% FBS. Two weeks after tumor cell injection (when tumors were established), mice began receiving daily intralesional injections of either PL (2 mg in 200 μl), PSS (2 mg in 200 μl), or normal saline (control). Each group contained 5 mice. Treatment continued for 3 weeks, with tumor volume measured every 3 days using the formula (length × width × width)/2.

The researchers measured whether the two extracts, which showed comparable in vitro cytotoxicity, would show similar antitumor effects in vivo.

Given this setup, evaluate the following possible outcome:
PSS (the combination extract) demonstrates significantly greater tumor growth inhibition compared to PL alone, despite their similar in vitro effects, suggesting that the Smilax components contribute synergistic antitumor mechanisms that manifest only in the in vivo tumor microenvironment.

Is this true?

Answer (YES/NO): NO